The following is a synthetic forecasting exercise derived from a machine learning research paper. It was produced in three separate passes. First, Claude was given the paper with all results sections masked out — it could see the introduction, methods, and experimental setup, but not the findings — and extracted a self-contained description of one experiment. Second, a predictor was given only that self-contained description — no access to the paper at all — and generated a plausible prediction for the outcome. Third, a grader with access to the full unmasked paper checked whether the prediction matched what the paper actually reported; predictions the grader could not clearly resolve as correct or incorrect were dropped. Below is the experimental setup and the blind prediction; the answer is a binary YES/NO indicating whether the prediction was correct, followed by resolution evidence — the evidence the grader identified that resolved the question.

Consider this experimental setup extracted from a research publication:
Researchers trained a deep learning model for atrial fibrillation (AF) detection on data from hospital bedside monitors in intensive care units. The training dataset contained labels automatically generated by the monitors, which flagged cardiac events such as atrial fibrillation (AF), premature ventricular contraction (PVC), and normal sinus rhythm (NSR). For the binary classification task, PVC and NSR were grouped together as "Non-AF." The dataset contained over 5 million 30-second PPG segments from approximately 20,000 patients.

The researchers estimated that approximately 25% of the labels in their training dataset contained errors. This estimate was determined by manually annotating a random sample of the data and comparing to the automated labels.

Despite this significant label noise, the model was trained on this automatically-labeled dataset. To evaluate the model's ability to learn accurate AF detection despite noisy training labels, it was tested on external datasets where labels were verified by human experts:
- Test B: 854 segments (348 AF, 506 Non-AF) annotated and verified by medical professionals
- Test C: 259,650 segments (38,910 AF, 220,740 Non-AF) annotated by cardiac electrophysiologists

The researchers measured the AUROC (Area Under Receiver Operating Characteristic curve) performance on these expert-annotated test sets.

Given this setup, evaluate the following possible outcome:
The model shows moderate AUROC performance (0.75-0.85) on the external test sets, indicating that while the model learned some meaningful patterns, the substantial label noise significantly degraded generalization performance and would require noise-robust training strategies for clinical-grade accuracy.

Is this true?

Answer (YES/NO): NO